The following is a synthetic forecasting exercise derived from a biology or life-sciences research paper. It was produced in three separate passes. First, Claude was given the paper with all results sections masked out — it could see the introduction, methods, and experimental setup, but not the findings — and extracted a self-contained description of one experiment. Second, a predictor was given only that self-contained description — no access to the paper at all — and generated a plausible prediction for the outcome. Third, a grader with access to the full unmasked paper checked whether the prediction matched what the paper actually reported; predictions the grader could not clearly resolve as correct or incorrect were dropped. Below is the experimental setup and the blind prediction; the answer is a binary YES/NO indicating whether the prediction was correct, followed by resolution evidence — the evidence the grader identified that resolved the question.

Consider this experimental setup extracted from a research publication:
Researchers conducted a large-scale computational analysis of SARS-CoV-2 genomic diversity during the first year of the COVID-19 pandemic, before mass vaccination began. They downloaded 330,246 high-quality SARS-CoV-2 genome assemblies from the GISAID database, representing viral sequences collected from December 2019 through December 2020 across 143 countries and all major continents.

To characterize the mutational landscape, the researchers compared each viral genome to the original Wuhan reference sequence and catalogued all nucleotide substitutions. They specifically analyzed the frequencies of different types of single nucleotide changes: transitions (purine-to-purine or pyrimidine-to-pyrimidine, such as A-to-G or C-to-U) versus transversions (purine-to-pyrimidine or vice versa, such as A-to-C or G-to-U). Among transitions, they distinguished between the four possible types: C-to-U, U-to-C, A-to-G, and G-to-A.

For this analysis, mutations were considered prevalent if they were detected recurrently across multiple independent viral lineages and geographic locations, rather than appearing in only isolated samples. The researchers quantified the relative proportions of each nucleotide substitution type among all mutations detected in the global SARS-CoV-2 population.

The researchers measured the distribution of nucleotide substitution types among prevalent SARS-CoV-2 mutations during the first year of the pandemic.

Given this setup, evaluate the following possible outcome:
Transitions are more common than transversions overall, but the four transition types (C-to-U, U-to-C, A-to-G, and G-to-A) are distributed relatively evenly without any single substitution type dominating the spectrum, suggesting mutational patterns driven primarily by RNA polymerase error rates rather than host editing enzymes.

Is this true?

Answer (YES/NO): NO